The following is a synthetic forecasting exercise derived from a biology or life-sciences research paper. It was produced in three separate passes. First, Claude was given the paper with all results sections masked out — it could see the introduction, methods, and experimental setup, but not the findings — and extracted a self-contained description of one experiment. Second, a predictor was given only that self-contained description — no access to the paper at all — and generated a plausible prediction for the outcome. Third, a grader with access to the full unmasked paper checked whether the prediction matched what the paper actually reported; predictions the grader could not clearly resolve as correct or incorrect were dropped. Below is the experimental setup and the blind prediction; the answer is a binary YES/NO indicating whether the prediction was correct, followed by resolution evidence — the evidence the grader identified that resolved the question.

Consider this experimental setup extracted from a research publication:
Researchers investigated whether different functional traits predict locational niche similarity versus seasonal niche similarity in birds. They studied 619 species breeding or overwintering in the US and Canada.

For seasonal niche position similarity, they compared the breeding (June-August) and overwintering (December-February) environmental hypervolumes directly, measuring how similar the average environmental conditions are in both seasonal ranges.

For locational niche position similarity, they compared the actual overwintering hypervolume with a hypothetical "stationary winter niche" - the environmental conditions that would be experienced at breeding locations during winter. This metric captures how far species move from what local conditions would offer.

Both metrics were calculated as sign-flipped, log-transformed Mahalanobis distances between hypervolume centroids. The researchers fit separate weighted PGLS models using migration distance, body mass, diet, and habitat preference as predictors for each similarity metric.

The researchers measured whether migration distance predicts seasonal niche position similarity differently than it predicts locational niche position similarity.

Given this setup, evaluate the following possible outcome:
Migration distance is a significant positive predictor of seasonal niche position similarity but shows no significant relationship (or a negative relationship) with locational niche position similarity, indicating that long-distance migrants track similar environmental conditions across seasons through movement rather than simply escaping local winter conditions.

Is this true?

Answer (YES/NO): YES